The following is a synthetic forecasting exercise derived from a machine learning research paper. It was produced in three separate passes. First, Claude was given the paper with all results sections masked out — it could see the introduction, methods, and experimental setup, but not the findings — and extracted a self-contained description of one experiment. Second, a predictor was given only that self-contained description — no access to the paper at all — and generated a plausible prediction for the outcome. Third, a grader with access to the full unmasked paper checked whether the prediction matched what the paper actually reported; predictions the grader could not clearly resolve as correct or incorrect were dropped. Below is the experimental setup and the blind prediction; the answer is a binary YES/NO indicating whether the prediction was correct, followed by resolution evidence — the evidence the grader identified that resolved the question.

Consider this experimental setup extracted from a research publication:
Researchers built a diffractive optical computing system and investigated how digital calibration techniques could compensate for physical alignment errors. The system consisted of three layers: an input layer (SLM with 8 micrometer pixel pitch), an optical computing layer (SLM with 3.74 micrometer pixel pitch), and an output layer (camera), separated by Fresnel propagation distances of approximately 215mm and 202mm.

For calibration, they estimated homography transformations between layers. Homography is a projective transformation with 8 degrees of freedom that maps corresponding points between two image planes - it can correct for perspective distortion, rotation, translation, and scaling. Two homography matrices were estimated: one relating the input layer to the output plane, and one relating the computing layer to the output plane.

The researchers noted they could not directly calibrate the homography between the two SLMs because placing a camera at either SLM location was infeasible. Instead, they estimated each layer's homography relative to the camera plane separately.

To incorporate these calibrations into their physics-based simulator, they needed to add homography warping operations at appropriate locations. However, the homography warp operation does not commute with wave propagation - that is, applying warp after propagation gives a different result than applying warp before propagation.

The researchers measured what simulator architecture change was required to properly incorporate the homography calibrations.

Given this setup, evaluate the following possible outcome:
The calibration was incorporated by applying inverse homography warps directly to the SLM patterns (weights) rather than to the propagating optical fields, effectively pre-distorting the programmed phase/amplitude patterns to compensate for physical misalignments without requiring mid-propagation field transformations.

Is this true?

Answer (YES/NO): NO